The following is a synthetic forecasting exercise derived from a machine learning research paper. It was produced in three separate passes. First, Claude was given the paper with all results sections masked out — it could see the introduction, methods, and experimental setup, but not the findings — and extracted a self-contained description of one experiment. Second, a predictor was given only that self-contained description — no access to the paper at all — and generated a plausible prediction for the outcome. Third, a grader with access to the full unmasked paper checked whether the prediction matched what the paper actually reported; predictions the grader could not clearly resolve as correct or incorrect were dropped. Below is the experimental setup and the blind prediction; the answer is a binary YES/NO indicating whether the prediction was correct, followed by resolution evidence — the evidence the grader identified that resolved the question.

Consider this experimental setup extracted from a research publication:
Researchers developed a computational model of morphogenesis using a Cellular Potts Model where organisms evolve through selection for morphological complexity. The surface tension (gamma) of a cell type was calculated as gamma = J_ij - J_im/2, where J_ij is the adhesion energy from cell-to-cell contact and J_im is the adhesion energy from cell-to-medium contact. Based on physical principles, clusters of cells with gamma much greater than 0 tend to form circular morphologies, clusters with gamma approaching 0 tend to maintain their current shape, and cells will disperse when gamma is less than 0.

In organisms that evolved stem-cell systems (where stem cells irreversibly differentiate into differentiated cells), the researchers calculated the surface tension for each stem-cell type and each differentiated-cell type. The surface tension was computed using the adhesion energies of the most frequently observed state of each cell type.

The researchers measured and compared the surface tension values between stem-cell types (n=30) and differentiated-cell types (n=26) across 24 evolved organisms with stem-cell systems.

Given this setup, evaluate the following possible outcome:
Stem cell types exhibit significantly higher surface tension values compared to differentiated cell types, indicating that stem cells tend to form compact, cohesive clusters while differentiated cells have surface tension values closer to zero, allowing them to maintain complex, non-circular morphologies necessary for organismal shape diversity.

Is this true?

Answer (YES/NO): YES